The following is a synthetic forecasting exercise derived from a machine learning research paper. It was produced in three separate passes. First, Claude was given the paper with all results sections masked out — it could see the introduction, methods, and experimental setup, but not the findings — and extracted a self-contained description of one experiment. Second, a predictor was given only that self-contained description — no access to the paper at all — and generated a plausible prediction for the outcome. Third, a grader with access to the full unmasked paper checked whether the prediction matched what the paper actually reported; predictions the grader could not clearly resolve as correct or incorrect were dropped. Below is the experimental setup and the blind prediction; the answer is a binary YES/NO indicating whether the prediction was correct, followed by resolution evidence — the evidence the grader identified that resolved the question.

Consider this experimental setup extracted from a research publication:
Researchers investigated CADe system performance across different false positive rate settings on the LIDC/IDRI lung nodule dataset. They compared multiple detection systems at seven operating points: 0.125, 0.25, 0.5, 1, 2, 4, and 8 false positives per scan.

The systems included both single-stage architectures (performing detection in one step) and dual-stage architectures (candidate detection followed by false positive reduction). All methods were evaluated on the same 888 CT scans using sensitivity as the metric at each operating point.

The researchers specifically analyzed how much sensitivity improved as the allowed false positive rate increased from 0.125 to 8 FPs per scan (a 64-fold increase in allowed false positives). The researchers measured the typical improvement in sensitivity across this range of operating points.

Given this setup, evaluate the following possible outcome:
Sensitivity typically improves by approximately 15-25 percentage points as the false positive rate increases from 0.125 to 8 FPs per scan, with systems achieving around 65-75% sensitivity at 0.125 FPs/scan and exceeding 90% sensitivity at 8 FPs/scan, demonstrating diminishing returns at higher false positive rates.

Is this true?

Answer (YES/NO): NO